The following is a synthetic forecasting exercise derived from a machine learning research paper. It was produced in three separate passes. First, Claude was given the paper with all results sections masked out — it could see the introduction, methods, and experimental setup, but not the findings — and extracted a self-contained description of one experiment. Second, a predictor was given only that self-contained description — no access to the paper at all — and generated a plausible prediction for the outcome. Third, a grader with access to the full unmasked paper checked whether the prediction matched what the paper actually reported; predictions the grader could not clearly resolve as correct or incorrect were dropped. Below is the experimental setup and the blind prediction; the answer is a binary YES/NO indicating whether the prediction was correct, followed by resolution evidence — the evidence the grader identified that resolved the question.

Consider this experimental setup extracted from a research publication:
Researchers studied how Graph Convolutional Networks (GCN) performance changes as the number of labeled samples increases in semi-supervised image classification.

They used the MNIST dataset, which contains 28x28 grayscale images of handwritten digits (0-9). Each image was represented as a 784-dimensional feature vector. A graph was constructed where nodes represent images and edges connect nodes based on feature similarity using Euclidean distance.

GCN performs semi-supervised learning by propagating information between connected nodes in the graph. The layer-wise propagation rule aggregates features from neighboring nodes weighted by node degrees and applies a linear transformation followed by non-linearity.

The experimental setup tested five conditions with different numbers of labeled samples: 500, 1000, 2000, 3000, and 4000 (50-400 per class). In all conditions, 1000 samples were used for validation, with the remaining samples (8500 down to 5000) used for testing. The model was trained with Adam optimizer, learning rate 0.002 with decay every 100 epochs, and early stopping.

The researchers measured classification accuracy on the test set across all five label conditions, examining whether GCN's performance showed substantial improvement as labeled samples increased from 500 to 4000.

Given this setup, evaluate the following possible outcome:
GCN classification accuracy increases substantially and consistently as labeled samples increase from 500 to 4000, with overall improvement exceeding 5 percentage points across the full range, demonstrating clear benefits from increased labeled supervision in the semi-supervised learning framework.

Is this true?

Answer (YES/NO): NO